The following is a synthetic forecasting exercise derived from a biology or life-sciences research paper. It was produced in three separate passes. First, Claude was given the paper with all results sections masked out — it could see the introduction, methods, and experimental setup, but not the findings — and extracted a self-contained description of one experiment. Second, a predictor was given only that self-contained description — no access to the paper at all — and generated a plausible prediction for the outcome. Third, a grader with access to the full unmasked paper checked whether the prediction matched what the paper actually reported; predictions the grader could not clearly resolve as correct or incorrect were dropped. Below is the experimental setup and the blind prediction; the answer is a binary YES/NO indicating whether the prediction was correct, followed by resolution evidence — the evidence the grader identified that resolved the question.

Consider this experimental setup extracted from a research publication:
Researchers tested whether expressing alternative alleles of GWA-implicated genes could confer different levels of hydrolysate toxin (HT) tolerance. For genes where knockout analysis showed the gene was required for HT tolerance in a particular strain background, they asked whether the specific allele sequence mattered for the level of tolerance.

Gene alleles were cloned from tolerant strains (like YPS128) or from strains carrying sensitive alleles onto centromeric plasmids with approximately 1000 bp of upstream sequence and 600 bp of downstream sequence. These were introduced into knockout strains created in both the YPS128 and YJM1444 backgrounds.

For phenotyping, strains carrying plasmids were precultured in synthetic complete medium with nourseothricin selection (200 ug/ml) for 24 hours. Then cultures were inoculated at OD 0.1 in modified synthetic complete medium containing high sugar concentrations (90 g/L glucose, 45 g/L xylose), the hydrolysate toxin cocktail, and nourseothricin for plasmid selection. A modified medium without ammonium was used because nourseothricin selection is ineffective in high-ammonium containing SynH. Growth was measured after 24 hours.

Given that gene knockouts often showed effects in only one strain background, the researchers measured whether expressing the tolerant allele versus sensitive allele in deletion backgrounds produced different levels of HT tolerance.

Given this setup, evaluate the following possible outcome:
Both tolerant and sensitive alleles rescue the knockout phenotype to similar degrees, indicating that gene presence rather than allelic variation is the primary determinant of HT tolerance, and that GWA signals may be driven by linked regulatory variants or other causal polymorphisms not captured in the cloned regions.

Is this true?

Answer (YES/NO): YES